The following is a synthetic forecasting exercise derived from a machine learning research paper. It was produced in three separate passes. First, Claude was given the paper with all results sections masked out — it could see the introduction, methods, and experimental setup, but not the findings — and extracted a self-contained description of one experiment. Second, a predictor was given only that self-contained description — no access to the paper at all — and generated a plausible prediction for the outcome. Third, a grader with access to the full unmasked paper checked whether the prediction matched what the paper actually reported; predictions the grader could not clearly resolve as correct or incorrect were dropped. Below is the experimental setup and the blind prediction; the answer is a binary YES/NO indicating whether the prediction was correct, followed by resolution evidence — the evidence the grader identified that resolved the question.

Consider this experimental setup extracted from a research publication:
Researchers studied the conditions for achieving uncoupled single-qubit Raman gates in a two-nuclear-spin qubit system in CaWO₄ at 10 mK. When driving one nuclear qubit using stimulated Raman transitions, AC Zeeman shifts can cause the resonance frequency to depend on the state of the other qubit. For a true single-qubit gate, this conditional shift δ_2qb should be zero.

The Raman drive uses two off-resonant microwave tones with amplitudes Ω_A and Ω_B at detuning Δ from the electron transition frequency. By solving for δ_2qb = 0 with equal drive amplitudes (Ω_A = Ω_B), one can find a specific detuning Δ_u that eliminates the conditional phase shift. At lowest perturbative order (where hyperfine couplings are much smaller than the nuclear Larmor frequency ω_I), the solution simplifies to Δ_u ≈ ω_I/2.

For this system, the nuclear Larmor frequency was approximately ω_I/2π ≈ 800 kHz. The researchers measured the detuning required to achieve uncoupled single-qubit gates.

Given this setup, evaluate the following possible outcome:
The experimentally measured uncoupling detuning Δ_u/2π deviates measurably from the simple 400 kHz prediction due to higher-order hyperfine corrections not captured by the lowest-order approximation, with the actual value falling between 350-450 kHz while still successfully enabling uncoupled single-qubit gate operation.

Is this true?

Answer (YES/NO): NO